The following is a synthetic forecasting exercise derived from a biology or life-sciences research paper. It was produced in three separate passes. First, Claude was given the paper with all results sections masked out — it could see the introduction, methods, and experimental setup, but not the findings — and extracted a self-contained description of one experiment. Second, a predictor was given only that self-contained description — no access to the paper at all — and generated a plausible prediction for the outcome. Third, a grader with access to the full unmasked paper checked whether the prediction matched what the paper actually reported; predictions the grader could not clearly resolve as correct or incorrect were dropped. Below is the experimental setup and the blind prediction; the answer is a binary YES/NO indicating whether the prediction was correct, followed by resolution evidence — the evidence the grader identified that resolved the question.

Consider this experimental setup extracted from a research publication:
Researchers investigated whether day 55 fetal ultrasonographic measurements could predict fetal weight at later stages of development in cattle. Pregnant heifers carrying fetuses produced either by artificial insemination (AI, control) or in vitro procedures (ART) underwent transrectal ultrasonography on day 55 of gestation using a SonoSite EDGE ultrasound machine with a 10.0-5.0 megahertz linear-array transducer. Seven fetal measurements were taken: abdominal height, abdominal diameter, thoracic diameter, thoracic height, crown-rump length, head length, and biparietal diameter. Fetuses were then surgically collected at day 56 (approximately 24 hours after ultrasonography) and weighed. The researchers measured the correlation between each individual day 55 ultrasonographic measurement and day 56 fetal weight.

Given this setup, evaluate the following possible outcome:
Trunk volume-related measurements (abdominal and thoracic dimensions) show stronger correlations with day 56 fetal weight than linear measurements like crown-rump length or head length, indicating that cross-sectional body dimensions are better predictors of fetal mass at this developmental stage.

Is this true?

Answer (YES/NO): NO